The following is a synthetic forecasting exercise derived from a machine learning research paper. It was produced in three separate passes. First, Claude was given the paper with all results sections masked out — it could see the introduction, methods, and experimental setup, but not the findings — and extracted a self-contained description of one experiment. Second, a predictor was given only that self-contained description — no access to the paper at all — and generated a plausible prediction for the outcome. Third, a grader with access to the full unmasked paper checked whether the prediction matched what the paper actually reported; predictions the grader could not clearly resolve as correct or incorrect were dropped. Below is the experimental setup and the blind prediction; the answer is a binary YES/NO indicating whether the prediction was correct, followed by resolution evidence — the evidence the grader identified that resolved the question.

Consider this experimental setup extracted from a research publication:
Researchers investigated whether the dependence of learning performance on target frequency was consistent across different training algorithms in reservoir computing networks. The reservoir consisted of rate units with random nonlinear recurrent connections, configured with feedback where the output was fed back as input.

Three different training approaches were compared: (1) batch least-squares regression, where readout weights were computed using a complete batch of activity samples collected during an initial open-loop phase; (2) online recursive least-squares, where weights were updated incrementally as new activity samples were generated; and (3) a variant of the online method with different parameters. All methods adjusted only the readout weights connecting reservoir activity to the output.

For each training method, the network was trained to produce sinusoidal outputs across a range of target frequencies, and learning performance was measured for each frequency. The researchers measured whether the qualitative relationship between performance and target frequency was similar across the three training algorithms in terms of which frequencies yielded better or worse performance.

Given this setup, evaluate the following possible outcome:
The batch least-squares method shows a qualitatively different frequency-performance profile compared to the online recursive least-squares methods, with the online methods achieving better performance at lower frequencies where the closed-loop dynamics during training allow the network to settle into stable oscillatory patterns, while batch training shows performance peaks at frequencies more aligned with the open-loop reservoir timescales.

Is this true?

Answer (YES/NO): NO